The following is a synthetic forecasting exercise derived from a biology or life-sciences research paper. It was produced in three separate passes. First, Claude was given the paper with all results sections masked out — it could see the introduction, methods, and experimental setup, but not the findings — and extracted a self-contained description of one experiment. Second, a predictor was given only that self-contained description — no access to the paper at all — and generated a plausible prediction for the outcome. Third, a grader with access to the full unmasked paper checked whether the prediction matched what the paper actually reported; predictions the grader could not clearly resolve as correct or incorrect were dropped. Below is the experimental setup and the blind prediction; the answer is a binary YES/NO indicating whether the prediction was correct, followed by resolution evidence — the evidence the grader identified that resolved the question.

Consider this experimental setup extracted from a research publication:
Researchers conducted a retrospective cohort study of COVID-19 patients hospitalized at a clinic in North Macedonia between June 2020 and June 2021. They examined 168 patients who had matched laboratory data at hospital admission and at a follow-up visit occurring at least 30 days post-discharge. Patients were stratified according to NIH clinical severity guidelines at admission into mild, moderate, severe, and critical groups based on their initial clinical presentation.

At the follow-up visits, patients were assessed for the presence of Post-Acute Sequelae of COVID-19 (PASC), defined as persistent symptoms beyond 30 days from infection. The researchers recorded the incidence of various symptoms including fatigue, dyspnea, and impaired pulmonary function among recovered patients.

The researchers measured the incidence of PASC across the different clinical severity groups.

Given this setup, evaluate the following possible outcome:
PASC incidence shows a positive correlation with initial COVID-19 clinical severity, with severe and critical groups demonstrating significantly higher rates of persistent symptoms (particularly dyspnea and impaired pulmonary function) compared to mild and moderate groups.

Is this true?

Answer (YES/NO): NO